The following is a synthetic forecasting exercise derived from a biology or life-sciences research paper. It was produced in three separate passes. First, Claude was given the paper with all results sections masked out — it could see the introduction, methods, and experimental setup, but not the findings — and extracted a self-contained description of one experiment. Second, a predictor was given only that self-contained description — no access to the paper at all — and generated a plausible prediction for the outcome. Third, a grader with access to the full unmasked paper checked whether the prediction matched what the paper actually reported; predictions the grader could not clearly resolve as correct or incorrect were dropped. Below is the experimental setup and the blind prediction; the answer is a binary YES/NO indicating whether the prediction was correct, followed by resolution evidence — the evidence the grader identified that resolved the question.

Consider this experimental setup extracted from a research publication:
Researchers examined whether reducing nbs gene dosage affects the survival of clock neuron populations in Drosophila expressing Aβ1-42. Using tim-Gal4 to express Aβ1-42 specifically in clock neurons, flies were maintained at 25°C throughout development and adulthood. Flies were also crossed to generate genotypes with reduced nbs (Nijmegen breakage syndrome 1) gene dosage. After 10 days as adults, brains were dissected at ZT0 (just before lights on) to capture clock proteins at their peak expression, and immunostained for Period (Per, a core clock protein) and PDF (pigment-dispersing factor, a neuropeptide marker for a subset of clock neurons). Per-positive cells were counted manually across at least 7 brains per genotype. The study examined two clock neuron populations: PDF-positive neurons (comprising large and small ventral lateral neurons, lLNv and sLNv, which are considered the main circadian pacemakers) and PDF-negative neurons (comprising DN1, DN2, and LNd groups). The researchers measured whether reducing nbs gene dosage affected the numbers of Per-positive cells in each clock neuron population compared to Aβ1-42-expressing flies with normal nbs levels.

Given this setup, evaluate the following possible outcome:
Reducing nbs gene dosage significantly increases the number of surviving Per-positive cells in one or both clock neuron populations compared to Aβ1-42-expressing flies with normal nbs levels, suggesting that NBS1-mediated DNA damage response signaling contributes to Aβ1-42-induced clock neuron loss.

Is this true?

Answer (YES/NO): YES